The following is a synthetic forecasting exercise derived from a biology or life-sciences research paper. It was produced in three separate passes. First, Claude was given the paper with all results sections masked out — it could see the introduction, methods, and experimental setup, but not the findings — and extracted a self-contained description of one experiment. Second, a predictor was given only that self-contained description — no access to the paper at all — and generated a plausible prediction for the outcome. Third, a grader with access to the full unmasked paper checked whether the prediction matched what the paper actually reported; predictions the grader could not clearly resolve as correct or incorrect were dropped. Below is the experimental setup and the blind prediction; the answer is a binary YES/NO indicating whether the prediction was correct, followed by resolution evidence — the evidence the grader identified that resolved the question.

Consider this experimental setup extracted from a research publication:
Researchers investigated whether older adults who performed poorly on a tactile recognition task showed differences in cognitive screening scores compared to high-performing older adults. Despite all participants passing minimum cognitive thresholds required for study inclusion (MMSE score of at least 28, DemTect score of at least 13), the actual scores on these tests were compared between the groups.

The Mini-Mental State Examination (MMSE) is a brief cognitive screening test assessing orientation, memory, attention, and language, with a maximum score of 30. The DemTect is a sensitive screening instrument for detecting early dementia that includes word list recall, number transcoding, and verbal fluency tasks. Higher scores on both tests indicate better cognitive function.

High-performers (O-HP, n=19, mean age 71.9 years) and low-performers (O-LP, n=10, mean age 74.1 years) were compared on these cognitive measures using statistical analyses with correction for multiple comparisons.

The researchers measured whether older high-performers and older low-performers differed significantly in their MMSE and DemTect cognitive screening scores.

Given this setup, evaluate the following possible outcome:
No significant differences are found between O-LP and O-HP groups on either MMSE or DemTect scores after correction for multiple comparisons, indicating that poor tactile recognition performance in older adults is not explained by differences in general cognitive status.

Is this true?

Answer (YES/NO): YES